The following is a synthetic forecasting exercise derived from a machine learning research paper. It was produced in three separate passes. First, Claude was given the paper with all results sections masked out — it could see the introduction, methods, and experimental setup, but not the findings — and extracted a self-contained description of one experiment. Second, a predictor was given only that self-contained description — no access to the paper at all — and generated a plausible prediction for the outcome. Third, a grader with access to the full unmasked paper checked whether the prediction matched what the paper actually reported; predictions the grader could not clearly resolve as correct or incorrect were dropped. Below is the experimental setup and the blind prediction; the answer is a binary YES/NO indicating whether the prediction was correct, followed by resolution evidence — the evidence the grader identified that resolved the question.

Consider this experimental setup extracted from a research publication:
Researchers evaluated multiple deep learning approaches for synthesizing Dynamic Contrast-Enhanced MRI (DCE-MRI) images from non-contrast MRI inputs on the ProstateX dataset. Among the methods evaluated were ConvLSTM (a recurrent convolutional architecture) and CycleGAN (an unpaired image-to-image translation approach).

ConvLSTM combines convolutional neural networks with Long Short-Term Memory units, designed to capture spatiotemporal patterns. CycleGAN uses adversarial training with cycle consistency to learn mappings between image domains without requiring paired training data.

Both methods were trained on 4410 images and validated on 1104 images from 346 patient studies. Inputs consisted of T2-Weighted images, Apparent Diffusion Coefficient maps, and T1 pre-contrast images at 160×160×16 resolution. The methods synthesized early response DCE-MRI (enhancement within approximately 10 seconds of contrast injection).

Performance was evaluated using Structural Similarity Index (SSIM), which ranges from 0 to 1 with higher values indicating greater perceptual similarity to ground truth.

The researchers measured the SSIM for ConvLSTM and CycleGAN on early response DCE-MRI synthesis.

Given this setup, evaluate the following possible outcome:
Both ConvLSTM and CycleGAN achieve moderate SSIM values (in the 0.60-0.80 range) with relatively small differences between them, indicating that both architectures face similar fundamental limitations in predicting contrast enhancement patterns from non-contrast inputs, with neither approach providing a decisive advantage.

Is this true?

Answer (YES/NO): NO